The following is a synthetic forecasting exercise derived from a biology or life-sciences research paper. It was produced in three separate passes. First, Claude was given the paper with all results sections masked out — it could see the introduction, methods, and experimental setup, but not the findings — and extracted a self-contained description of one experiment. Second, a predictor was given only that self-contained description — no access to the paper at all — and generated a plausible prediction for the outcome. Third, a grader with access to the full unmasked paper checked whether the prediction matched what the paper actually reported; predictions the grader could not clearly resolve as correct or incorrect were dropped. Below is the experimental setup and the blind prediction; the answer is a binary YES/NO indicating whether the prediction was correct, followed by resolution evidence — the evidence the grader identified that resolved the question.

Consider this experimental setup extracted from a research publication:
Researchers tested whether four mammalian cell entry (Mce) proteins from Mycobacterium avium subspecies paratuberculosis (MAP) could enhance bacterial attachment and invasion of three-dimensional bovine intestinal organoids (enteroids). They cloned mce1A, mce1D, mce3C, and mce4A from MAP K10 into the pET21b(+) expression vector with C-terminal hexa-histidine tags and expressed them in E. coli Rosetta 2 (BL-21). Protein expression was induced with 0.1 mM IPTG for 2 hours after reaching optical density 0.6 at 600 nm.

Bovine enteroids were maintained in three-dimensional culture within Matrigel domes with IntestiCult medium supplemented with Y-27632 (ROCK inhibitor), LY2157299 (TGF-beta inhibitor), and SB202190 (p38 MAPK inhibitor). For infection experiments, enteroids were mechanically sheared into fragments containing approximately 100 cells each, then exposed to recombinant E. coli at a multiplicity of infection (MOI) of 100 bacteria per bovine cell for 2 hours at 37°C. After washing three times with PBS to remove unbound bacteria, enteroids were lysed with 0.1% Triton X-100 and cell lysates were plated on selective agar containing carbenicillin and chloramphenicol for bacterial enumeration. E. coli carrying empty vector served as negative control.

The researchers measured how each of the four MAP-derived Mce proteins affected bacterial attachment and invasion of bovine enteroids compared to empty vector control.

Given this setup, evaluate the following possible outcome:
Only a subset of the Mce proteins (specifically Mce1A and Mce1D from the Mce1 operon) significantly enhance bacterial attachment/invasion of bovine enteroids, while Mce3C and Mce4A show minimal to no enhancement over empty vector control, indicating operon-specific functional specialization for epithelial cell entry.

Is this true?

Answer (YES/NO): YES